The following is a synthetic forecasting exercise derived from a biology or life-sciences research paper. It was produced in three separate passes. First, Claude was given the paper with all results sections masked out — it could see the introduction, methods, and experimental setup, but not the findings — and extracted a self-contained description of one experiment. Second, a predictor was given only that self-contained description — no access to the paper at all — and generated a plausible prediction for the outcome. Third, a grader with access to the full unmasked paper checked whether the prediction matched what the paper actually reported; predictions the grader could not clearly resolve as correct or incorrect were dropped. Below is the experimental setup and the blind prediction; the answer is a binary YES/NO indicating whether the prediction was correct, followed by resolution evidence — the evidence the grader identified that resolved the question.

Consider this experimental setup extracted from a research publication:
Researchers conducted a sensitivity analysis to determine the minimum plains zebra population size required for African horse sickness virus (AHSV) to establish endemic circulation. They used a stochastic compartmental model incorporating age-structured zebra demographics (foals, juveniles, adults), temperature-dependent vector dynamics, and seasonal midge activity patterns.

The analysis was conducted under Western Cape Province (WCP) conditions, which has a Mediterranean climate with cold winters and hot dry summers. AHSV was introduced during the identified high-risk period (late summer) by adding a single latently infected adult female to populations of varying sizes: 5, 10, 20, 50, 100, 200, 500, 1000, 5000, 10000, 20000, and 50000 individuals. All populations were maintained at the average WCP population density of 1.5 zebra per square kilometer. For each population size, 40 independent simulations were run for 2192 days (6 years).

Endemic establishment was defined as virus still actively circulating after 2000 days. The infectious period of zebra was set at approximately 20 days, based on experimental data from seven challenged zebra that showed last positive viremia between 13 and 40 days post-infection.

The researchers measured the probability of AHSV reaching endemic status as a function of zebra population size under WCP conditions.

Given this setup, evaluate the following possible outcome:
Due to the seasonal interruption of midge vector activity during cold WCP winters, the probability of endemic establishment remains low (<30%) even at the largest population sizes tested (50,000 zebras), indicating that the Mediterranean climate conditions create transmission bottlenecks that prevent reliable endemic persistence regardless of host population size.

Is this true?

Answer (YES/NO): NO